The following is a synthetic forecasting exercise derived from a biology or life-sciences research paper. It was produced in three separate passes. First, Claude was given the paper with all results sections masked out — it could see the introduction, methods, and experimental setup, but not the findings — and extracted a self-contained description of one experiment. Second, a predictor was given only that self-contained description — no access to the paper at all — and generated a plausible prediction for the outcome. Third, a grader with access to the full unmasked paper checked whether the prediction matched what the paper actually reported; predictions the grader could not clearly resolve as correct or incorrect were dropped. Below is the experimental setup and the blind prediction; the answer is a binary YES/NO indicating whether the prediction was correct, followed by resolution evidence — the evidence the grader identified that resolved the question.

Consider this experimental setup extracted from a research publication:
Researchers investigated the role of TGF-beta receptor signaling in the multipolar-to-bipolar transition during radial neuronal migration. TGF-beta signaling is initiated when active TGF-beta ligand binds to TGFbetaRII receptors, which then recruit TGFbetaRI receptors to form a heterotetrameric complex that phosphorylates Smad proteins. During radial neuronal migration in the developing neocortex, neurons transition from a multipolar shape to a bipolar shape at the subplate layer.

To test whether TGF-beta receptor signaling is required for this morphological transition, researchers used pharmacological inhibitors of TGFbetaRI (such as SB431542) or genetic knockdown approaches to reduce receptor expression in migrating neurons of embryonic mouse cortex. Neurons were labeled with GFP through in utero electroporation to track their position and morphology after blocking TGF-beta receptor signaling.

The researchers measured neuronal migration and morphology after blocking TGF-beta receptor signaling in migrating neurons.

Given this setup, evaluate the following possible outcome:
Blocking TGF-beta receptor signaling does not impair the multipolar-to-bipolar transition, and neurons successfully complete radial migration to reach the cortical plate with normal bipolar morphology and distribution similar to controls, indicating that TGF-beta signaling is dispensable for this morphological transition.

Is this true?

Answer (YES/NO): NO